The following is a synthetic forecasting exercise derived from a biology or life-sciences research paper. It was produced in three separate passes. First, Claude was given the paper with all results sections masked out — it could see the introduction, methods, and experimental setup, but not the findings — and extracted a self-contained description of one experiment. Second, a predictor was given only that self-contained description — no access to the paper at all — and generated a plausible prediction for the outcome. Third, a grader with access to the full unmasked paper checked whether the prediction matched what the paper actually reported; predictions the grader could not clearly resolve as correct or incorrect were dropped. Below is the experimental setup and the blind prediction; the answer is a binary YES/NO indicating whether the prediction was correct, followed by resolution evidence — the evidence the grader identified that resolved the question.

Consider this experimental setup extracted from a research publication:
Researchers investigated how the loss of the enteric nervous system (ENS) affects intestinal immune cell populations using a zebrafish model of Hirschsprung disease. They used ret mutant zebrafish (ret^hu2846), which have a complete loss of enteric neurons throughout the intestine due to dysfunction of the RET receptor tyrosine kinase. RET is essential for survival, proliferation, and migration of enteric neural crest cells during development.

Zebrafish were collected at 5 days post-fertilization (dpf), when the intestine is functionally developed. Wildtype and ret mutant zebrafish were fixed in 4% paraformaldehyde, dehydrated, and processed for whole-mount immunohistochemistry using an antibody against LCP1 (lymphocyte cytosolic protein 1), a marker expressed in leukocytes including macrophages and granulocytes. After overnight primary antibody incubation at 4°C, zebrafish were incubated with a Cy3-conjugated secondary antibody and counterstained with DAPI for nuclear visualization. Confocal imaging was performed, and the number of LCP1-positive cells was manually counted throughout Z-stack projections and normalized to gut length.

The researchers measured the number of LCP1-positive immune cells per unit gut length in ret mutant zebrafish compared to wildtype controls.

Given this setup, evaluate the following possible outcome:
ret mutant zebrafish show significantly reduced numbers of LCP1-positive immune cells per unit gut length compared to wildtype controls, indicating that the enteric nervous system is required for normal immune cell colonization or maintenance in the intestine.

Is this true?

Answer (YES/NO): NO